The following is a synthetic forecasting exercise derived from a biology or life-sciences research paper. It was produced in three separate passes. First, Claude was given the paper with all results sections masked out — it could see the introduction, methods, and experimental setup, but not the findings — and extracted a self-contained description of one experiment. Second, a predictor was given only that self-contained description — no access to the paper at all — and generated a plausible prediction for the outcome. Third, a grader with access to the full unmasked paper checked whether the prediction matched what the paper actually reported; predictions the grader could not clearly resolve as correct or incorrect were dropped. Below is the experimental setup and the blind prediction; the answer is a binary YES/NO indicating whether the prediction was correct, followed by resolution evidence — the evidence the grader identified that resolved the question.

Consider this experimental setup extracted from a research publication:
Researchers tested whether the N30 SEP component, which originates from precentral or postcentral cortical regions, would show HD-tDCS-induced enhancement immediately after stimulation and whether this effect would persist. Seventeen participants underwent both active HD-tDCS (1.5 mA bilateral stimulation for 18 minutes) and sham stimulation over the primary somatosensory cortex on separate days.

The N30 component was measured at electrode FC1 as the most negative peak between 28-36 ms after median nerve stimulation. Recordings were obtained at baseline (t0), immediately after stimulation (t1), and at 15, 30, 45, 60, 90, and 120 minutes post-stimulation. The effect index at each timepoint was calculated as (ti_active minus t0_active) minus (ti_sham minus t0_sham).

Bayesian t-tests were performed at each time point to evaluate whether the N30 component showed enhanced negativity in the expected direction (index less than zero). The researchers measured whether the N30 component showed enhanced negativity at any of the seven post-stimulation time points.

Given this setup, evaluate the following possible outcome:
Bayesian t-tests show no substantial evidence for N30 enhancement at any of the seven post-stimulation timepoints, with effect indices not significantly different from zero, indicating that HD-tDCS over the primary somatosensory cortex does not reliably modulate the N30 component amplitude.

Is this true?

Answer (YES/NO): YES